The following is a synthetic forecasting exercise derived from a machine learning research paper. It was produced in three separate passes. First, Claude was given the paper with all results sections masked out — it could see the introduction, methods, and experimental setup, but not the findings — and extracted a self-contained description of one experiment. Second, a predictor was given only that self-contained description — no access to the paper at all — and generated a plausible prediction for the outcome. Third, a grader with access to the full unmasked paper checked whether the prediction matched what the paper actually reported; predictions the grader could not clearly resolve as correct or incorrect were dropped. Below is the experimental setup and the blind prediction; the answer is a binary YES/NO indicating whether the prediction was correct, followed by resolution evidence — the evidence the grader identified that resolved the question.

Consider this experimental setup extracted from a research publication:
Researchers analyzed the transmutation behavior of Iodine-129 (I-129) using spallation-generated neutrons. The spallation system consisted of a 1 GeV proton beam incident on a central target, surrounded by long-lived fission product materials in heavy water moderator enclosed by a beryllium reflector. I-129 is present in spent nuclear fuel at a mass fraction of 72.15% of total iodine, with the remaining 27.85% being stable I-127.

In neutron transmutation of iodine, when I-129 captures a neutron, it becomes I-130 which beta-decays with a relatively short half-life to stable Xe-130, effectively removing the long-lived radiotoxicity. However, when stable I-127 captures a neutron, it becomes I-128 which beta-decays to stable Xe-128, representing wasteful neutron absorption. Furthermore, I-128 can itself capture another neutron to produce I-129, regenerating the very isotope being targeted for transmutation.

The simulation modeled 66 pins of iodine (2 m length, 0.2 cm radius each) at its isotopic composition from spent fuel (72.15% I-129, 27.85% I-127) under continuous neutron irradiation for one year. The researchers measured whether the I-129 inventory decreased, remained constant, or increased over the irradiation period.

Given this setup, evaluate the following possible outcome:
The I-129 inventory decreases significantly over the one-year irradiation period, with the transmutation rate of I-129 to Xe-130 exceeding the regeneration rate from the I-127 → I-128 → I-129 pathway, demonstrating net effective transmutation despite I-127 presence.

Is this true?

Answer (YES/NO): YES